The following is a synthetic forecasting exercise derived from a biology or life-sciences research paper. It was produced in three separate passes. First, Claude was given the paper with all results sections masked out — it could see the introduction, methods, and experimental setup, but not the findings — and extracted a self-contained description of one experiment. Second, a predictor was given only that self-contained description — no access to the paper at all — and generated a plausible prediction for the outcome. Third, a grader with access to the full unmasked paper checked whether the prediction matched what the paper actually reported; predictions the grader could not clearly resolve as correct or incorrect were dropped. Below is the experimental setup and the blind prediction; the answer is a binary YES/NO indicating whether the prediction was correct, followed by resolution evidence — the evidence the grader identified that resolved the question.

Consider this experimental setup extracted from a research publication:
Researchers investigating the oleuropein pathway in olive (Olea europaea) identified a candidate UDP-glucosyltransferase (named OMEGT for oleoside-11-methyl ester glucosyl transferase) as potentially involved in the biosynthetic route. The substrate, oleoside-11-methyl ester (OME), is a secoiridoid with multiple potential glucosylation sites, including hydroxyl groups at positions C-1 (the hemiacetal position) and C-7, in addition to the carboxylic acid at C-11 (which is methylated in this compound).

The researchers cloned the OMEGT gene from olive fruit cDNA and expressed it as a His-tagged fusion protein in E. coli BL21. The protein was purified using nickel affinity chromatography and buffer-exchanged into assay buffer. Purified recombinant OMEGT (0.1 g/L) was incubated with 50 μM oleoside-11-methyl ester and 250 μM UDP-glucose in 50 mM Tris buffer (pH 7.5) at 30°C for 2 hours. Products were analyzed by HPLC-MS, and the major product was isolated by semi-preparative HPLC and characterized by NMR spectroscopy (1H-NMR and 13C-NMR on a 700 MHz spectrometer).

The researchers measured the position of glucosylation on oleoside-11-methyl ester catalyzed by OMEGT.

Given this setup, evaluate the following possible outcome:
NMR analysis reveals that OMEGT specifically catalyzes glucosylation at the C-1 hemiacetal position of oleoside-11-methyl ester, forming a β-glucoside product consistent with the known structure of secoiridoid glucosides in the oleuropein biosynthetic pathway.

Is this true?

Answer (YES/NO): NO